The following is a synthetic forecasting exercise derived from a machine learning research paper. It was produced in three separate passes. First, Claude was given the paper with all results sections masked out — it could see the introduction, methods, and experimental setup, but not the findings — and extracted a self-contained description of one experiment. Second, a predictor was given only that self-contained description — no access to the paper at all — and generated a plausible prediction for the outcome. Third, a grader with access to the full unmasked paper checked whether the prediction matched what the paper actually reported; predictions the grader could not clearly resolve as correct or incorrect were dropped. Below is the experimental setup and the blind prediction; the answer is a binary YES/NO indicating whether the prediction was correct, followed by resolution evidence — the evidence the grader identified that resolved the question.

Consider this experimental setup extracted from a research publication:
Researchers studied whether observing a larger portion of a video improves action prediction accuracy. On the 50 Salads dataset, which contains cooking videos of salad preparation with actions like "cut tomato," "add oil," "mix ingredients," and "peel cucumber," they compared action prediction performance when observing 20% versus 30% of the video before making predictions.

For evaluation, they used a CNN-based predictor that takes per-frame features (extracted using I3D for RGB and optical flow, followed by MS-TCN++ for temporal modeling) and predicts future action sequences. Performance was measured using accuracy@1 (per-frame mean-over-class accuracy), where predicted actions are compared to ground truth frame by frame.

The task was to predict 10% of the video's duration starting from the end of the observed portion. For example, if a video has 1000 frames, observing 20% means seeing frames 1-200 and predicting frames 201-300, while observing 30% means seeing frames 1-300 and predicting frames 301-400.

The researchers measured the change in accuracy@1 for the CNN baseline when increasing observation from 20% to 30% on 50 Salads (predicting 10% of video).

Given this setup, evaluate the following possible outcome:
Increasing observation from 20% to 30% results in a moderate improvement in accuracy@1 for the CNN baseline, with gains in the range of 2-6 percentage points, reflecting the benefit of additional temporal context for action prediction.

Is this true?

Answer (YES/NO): NO